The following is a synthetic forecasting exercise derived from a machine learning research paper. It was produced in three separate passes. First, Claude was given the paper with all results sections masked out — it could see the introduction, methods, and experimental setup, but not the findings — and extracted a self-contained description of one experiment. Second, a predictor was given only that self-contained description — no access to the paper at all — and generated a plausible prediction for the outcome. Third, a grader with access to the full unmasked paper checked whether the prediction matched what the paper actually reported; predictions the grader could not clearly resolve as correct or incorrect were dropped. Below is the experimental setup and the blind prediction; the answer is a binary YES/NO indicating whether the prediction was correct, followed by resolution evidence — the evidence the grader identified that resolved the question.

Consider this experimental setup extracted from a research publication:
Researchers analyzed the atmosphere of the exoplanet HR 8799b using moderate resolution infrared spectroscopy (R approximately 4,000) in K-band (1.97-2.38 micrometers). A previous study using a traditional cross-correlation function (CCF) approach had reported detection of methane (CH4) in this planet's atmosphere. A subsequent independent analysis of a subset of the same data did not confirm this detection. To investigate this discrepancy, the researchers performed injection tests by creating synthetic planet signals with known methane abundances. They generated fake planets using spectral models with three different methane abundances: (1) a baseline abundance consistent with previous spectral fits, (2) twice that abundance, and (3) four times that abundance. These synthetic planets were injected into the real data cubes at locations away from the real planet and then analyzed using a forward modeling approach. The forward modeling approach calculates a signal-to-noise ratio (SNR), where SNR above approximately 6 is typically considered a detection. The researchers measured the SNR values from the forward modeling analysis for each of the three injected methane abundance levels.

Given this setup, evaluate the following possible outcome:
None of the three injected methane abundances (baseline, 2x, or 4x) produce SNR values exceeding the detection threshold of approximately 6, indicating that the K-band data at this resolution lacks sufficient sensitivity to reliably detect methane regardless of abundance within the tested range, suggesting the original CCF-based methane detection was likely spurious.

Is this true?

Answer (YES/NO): NO